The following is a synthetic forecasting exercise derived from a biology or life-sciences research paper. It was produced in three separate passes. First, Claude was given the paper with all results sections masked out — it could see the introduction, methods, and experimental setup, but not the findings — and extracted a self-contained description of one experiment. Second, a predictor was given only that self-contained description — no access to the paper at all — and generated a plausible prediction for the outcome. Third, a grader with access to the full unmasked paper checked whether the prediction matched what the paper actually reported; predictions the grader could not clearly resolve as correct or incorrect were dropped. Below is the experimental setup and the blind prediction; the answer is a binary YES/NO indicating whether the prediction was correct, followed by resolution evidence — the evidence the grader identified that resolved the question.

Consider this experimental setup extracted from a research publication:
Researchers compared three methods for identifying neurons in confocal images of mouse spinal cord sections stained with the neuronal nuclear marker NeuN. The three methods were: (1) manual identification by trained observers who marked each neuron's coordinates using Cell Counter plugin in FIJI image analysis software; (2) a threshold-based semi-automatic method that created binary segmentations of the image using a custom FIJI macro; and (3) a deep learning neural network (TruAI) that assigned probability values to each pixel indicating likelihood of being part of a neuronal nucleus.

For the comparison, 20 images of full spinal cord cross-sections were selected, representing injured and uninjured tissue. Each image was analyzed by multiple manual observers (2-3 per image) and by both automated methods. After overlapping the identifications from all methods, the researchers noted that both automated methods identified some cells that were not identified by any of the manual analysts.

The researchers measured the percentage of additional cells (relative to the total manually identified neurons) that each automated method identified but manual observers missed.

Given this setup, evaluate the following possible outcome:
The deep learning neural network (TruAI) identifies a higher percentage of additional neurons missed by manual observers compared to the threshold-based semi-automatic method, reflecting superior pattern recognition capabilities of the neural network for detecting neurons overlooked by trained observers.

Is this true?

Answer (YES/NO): NO